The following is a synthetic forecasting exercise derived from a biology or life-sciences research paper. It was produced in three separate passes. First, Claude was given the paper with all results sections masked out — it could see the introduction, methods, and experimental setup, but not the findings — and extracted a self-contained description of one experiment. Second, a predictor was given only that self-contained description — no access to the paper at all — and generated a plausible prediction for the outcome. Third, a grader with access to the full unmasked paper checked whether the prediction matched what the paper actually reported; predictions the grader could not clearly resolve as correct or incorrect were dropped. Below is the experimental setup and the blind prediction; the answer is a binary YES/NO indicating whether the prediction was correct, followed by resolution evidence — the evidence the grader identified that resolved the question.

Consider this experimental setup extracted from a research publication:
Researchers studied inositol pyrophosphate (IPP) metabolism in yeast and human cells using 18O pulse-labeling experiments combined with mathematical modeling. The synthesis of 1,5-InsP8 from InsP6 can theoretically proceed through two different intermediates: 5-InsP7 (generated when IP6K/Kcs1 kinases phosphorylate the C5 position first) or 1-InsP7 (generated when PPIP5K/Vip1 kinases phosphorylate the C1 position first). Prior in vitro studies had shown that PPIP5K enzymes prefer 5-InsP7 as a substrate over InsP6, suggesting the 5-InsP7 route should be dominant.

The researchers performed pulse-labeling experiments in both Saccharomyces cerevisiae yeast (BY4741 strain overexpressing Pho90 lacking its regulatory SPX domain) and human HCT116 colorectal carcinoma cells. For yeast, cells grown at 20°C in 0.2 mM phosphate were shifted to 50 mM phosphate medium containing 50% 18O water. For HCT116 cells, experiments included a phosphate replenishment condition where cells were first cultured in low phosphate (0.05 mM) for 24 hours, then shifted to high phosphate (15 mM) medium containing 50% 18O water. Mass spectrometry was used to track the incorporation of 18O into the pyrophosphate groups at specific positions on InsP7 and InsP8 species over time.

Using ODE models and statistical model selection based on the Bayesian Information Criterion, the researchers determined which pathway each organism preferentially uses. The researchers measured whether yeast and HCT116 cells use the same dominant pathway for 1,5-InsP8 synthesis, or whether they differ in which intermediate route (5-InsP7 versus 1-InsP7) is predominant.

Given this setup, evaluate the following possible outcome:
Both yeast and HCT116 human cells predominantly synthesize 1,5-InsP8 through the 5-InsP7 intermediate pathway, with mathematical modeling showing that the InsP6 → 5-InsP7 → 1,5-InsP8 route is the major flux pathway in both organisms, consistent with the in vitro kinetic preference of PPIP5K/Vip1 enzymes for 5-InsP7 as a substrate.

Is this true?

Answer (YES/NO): NO